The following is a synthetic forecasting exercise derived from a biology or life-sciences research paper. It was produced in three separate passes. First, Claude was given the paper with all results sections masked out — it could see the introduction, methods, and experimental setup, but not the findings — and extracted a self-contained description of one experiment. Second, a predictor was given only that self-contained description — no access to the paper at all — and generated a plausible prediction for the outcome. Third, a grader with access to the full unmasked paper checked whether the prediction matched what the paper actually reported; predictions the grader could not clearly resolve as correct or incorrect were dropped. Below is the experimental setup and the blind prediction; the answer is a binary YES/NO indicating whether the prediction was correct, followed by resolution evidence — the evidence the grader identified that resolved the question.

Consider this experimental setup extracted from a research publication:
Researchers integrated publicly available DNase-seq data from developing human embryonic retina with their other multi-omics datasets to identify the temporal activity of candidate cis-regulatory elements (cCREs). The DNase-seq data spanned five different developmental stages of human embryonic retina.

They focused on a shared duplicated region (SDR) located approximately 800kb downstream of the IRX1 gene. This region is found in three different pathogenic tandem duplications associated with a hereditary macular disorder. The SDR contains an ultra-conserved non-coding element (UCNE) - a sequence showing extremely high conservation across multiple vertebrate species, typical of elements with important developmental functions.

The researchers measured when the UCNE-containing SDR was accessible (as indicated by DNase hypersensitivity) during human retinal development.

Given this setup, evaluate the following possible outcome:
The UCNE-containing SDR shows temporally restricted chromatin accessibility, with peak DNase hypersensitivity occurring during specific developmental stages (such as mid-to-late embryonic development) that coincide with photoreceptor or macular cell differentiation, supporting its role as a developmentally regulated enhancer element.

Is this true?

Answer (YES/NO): YES